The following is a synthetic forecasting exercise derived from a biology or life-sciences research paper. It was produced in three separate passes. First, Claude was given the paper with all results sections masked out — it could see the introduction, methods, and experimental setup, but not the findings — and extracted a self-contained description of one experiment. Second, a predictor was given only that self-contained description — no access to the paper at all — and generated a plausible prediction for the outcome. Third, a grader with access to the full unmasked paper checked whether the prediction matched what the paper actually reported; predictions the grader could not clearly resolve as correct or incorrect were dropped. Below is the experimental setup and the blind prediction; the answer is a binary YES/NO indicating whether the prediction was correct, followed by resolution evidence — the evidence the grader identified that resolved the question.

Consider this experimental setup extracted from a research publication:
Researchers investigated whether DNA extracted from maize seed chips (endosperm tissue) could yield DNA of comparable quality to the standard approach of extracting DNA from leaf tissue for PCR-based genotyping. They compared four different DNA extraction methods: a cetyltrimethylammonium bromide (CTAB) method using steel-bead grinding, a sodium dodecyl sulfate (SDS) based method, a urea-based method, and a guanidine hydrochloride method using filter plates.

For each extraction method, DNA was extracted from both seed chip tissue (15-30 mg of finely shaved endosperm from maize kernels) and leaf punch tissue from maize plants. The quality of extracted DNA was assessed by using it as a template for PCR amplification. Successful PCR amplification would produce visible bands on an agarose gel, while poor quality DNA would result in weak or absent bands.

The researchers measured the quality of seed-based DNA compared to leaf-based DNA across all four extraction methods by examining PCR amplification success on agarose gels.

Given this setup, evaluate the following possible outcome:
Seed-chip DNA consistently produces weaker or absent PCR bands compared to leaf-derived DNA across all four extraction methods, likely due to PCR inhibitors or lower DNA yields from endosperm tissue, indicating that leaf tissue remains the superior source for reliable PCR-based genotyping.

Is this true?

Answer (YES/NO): NO